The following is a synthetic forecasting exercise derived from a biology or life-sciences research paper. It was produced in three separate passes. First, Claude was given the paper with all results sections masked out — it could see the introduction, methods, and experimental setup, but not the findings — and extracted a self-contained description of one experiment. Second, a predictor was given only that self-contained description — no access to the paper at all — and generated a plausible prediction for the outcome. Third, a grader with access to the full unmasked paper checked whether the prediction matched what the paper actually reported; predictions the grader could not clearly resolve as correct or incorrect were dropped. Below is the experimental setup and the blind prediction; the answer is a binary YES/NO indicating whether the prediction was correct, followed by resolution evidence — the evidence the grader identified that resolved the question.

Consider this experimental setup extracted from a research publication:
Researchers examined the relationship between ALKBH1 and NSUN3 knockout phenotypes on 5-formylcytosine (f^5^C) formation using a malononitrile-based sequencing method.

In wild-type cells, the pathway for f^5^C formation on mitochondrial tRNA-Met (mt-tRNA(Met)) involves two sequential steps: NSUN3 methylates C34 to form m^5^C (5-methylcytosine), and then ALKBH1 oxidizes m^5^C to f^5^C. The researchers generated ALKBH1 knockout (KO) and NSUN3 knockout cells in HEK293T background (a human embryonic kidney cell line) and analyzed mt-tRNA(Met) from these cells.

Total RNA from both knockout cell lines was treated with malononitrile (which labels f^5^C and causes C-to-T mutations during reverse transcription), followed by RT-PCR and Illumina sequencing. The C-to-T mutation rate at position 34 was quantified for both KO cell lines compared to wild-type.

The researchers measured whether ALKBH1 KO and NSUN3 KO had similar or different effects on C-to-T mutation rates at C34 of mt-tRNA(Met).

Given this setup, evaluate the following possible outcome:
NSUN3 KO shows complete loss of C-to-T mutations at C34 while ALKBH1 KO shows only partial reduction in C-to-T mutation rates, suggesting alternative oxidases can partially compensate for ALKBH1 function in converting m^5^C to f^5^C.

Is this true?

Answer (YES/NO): NO